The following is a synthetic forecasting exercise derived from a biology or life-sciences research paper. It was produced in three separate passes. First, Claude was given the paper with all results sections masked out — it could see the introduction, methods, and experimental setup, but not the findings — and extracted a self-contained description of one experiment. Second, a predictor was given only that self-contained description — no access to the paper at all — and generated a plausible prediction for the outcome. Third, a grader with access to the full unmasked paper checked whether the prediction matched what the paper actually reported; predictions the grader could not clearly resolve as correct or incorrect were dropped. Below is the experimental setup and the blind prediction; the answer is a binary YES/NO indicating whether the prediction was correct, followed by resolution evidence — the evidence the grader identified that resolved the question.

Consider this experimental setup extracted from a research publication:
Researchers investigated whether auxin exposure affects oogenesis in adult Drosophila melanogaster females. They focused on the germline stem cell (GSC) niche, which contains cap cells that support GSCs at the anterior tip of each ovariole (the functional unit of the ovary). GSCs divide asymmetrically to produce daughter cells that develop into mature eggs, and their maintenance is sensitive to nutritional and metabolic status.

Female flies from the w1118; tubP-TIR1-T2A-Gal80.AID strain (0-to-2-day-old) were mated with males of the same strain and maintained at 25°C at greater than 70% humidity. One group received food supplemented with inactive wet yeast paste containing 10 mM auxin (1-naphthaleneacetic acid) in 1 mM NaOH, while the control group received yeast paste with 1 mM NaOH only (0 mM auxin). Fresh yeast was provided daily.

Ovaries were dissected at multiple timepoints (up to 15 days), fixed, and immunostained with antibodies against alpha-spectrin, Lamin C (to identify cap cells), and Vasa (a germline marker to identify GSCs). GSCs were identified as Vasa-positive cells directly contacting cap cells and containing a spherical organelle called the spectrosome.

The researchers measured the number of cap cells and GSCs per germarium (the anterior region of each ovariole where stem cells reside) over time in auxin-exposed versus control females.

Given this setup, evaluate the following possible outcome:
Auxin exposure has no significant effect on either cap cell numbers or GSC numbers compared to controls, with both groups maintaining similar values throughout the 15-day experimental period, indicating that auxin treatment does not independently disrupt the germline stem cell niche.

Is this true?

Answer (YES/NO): YES